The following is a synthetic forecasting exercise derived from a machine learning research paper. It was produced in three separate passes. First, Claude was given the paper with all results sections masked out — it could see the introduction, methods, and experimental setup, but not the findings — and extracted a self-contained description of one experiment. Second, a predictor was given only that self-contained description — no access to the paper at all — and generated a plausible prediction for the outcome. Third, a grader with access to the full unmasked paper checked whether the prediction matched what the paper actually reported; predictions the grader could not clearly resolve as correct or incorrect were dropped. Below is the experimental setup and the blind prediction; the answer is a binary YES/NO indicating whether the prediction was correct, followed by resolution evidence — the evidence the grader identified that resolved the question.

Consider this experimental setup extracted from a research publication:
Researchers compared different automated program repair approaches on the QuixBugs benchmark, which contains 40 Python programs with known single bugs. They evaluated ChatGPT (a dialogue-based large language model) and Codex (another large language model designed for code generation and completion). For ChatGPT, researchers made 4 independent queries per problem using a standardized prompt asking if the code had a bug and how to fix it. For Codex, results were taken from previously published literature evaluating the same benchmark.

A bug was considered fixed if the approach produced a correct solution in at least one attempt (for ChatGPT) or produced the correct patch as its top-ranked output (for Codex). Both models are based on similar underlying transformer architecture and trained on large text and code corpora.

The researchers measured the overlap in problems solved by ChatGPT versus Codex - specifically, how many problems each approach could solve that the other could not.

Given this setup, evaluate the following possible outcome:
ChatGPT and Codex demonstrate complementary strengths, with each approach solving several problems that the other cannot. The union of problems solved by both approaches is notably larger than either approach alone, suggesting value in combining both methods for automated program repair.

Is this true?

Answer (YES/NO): YES